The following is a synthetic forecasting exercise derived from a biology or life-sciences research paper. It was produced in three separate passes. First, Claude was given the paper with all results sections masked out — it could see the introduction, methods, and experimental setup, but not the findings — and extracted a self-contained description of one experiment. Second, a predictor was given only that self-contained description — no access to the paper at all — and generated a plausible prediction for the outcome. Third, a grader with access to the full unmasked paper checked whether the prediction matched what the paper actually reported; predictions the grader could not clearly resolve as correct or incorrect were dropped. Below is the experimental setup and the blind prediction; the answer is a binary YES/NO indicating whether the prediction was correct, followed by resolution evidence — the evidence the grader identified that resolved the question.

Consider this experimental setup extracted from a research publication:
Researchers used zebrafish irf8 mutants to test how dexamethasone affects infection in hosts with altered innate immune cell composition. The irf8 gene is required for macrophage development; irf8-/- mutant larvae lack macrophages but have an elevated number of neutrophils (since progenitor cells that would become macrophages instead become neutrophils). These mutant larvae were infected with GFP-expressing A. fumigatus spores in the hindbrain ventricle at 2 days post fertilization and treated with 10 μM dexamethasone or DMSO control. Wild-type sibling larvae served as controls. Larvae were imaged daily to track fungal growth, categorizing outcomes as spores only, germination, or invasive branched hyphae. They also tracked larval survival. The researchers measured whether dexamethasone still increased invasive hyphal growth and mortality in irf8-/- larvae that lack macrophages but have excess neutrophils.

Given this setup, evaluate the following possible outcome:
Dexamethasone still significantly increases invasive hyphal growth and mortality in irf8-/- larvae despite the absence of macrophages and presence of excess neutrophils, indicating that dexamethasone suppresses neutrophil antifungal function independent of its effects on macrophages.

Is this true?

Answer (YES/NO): YES